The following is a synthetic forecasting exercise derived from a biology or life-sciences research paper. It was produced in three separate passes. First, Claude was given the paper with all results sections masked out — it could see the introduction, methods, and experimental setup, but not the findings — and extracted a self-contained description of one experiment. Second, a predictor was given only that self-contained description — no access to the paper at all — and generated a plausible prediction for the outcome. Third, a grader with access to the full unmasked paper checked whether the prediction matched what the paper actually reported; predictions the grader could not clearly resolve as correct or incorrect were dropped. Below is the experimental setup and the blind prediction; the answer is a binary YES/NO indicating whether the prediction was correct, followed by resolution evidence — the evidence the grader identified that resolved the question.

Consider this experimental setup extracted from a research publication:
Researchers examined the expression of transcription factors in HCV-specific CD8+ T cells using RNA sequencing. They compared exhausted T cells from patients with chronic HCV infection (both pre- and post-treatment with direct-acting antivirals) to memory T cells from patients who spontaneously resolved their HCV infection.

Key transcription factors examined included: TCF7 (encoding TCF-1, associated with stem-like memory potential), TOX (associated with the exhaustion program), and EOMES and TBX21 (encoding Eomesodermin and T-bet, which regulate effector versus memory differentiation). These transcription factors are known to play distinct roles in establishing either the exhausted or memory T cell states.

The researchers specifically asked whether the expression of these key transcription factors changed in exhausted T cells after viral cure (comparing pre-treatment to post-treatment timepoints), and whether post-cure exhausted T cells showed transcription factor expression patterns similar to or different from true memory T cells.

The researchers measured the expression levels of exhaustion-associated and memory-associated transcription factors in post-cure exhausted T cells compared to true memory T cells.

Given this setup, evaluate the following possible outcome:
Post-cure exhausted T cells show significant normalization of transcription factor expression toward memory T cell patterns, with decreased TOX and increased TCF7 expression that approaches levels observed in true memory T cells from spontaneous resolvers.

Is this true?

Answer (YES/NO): NO